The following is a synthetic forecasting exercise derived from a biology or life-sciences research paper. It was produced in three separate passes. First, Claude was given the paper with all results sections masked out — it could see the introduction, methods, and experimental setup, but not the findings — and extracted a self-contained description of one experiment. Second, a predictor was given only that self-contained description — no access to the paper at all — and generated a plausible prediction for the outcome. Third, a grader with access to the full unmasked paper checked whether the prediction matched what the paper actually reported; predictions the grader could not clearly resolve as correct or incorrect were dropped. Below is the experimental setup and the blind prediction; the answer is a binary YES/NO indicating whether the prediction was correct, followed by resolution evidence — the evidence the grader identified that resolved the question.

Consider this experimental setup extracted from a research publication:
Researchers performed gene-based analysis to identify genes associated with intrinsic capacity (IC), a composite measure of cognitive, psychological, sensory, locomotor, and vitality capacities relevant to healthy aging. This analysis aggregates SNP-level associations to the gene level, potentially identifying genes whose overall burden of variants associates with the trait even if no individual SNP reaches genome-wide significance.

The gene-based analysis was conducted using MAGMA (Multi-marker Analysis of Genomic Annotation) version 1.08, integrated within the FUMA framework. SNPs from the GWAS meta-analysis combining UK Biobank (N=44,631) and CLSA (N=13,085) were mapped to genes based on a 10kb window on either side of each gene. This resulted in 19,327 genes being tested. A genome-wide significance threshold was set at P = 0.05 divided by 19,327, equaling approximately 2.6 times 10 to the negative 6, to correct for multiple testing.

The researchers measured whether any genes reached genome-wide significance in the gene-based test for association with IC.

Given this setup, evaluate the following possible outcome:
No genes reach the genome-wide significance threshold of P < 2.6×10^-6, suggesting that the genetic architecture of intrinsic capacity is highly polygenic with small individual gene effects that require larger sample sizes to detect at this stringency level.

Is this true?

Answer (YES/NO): NO